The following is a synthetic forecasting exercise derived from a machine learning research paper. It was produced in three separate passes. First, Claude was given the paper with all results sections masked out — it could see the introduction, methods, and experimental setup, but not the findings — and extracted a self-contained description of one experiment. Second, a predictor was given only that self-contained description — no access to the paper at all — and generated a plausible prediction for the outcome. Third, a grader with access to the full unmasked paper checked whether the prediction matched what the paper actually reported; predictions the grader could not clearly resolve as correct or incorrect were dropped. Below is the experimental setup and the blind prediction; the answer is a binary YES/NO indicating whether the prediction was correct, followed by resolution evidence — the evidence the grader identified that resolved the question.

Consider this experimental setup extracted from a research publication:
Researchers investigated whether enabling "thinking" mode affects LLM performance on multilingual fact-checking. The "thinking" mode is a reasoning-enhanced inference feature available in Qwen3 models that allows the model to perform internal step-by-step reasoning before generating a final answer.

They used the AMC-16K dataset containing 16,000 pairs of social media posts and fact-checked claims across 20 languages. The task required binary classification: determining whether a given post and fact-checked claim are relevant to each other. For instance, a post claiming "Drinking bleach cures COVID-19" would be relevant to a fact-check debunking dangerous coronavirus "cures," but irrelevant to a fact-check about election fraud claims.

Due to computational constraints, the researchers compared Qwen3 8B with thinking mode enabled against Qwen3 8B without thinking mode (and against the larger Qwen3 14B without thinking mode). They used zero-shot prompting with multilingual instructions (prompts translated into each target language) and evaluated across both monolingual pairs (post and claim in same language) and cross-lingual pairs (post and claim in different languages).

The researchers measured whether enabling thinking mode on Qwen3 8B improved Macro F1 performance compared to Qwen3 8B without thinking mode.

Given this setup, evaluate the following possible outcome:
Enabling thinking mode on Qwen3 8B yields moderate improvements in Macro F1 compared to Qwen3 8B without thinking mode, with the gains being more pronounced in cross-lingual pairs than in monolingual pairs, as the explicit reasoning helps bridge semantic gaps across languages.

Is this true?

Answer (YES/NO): NO